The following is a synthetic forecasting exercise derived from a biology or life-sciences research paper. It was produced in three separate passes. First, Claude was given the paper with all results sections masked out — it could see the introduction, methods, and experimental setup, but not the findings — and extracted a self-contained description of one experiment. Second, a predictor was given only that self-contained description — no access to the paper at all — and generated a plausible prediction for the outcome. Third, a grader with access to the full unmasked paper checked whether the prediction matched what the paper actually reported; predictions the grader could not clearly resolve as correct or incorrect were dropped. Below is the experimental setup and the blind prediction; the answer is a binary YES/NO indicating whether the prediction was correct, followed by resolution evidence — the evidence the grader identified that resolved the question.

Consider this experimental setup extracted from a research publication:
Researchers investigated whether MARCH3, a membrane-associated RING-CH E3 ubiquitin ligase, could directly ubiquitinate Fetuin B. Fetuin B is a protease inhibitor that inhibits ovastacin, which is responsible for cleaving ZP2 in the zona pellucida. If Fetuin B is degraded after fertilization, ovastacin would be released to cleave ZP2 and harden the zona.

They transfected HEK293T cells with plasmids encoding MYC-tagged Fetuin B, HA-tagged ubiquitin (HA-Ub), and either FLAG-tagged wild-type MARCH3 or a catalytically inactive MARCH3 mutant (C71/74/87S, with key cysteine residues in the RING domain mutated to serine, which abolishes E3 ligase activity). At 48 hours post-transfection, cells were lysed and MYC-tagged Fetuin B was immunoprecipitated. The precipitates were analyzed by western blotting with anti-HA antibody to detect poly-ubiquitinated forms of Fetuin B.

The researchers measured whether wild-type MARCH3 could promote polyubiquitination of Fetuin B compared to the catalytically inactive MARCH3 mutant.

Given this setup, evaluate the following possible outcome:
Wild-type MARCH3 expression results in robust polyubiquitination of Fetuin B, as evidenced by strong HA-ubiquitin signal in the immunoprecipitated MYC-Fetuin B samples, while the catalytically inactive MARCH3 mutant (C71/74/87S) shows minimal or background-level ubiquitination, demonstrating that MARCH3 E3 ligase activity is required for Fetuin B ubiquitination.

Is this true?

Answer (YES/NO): YES